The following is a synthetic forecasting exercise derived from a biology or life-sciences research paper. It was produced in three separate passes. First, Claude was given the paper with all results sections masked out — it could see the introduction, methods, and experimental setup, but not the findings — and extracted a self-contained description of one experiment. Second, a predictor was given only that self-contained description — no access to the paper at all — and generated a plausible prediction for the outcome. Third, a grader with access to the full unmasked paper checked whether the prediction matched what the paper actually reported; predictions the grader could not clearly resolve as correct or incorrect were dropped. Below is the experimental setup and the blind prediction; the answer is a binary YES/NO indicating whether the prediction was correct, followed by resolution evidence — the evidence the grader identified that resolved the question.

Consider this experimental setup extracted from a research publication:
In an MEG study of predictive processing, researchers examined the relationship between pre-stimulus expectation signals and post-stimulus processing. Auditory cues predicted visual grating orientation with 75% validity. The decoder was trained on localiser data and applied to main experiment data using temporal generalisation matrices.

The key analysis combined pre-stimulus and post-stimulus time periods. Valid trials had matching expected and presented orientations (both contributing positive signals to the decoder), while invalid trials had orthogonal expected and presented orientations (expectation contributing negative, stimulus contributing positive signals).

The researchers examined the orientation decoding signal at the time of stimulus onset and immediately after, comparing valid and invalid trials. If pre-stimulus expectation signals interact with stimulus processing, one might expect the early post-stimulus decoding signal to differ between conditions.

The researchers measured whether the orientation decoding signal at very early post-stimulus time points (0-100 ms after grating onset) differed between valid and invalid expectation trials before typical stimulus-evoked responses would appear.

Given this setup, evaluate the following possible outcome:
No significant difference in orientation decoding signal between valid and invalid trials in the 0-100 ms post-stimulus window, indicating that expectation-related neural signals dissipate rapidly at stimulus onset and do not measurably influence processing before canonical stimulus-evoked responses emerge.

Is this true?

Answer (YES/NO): NO